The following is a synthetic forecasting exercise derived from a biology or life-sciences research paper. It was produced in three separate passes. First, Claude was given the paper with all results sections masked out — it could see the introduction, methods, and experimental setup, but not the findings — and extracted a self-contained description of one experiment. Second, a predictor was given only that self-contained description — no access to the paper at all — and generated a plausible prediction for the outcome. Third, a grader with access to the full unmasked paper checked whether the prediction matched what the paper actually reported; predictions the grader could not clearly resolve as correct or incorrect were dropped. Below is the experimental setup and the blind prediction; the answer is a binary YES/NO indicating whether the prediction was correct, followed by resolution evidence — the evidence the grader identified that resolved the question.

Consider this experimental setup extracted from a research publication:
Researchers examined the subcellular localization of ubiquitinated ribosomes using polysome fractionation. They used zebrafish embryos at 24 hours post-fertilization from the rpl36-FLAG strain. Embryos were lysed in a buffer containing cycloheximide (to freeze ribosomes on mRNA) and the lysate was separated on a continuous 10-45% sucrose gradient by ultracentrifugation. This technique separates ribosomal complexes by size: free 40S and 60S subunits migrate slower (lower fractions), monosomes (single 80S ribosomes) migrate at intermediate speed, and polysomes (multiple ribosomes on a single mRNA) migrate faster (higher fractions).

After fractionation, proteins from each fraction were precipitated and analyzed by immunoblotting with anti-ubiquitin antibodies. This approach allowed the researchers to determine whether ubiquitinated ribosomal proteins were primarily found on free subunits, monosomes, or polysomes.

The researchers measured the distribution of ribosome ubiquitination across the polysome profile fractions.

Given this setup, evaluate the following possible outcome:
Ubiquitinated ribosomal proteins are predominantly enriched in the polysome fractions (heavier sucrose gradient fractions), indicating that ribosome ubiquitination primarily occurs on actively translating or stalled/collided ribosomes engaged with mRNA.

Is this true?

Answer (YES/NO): YES